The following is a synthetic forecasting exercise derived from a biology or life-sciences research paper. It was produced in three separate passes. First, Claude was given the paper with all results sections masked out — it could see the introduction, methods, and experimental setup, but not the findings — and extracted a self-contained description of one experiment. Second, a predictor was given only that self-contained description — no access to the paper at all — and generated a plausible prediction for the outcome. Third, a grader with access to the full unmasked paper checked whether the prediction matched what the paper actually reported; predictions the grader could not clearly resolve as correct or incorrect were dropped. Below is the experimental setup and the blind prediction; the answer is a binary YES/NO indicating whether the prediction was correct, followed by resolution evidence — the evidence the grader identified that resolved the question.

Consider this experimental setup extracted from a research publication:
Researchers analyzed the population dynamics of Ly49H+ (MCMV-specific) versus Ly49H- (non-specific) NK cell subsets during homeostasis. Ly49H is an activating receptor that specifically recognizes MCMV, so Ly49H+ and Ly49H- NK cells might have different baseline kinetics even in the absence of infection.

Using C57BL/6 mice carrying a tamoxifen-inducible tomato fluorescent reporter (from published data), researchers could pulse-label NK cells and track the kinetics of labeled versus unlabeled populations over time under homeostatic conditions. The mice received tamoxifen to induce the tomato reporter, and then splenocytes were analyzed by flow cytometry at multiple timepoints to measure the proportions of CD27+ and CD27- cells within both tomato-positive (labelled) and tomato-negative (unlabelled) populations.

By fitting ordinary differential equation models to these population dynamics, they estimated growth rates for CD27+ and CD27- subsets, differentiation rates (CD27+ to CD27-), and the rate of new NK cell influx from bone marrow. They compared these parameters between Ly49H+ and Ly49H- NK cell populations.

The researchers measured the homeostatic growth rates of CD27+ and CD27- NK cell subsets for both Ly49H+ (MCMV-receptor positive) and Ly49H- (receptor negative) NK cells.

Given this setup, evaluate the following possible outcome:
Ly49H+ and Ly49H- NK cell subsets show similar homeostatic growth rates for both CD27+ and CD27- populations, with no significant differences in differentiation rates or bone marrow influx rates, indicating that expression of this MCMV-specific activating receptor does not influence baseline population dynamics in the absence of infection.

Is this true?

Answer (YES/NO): NO